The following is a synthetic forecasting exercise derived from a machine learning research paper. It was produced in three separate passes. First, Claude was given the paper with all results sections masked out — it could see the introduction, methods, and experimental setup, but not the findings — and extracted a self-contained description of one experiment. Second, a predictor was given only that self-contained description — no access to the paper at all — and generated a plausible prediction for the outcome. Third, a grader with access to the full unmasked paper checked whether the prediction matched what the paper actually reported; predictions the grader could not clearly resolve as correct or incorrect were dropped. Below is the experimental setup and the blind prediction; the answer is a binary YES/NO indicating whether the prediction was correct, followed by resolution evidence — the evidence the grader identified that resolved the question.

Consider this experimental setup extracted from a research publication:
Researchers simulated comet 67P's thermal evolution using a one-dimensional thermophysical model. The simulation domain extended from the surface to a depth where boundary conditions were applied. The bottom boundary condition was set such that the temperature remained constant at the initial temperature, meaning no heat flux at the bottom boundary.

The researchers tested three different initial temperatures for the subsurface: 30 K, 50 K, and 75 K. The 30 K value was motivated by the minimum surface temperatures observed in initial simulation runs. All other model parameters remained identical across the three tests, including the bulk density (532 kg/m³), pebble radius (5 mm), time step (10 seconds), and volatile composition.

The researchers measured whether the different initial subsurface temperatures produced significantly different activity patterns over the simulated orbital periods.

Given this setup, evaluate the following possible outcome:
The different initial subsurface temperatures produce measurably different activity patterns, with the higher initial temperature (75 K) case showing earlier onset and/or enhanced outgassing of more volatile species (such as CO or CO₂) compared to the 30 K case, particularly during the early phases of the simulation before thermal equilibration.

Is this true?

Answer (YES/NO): NO